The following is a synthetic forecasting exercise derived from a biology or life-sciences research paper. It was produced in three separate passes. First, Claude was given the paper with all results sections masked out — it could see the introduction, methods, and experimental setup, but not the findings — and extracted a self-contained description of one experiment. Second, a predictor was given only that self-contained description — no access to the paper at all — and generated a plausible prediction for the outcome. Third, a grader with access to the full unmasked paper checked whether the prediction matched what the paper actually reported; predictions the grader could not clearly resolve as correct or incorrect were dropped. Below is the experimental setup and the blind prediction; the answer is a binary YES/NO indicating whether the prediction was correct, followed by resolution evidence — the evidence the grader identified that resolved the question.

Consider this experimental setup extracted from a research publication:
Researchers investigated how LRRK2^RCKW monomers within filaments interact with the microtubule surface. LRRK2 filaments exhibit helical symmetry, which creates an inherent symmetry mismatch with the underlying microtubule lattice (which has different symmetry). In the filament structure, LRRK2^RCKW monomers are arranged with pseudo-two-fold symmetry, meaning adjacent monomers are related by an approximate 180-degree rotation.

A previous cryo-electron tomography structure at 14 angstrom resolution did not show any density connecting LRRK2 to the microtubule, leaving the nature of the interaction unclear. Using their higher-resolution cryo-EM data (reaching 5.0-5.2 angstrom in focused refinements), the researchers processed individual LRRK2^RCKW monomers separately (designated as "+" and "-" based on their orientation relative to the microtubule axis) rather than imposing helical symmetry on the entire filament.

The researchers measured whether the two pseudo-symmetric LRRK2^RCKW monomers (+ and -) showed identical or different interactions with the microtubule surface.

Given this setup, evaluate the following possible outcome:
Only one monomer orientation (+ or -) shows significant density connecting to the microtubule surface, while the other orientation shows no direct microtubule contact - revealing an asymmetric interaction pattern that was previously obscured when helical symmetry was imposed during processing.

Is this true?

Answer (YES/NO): NO